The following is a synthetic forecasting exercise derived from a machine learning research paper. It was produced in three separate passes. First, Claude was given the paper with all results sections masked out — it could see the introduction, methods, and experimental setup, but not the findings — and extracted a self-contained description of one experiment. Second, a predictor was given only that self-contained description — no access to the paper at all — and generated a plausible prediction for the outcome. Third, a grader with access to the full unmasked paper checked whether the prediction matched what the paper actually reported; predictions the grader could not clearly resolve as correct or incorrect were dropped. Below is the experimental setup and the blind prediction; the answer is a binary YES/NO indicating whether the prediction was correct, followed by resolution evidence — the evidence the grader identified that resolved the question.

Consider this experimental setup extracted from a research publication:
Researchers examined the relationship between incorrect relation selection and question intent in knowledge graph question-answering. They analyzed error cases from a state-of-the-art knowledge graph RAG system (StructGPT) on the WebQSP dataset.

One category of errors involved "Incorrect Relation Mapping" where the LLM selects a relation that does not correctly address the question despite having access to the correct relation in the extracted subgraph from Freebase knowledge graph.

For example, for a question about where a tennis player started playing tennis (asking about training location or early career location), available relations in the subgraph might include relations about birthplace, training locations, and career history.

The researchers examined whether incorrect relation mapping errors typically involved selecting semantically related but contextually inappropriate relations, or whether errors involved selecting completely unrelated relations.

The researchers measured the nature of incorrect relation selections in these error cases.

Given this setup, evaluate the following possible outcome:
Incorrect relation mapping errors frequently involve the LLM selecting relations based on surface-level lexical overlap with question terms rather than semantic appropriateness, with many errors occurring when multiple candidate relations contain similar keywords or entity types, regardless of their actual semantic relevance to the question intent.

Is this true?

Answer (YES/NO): NO